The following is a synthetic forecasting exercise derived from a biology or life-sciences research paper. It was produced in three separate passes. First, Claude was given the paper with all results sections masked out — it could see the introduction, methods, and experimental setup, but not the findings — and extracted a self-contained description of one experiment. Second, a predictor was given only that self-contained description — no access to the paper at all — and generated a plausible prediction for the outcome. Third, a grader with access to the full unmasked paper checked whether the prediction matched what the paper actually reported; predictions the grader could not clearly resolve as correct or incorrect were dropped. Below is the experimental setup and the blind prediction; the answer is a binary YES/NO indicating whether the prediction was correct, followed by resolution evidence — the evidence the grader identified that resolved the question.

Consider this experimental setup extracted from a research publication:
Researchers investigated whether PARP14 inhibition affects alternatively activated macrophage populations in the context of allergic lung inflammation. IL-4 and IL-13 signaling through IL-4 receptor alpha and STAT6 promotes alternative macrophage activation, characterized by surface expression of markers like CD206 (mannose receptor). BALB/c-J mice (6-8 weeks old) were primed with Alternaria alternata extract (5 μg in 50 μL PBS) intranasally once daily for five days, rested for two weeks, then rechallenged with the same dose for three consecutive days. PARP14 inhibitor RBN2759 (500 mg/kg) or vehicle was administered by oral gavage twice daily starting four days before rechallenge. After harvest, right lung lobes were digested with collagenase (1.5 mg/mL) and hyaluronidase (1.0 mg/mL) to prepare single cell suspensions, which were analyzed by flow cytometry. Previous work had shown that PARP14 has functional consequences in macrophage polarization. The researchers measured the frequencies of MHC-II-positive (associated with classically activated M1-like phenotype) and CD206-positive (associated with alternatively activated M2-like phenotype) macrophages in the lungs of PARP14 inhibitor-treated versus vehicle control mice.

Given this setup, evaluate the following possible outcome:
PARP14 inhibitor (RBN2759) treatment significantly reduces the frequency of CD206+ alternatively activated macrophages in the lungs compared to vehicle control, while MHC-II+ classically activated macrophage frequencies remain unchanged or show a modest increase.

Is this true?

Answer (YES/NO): NO